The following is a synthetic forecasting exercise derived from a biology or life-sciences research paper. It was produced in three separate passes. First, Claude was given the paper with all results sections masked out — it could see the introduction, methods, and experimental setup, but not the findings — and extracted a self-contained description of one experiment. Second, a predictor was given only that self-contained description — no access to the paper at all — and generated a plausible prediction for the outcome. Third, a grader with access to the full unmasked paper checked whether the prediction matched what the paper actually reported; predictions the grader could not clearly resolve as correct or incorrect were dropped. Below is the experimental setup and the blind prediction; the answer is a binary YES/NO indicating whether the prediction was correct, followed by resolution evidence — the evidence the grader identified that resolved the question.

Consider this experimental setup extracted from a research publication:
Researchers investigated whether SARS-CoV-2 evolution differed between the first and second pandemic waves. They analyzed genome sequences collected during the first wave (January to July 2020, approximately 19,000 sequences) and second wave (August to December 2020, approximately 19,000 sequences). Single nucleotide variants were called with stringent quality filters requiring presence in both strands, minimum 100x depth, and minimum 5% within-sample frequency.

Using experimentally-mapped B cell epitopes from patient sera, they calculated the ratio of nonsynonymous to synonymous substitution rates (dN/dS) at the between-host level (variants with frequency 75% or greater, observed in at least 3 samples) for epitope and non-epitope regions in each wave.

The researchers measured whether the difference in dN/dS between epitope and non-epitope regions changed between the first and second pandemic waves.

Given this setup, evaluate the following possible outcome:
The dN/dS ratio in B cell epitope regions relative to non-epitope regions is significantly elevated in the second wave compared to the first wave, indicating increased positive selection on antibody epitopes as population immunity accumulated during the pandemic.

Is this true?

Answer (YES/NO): NO